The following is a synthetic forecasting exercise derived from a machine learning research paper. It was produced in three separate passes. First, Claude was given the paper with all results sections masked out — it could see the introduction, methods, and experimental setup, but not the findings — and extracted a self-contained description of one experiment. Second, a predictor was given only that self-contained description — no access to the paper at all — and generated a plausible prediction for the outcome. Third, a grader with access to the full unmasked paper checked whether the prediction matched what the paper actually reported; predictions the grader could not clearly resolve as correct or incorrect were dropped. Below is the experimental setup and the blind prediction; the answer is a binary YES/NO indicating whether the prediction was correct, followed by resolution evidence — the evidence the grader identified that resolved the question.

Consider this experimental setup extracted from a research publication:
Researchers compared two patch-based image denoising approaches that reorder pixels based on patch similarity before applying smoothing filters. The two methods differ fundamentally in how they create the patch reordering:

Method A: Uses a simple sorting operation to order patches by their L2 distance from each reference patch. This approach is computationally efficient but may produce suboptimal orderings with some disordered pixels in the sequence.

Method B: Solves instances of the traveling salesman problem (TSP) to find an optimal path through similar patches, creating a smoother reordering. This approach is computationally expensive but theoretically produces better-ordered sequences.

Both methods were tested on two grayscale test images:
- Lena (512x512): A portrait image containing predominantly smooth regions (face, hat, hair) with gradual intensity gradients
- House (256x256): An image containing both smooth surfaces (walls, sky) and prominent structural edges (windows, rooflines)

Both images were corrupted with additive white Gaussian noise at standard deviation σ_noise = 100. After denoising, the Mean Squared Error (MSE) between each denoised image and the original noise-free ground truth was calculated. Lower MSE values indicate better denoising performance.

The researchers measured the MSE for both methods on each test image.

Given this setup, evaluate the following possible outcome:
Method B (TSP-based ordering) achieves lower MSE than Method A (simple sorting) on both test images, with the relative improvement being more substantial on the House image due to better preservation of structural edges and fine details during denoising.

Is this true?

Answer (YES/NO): NO